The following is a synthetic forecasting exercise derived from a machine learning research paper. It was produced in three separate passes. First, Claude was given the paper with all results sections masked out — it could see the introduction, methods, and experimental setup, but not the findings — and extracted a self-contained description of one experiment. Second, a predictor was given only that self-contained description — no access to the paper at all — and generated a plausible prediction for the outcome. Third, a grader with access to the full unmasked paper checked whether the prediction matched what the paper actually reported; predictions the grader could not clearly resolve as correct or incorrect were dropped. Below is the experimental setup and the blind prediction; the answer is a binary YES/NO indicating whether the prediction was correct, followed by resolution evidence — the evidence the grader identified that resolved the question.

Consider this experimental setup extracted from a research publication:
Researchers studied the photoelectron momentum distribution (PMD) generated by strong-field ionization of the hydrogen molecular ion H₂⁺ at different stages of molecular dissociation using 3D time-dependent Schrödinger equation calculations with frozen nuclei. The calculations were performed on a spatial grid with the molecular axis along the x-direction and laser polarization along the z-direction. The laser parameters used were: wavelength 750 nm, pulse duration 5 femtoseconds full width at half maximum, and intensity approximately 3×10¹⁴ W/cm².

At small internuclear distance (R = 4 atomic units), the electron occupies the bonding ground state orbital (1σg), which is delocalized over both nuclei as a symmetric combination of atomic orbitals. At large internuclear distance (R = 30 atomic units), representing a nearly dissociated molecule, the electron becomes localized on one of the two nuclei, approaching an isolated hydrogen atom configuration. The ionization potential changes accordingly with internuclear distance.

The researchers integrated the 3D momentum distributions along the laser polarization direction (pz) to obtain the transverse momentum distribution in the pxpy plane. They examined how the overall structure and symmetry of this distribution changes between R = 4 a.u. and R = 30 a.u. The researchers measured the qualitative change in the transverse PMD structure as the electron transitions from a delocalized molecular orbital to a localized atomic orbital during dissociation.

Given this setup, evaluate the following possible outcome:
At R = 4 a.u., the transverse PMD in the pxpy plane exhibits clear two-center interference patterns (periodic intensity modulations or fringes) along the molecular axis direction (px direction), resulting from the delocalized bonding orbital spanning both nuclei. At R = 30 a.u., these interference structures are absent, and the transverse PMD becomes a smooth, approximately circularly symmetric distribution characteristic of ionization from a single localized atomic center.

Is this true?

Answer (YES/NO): NO